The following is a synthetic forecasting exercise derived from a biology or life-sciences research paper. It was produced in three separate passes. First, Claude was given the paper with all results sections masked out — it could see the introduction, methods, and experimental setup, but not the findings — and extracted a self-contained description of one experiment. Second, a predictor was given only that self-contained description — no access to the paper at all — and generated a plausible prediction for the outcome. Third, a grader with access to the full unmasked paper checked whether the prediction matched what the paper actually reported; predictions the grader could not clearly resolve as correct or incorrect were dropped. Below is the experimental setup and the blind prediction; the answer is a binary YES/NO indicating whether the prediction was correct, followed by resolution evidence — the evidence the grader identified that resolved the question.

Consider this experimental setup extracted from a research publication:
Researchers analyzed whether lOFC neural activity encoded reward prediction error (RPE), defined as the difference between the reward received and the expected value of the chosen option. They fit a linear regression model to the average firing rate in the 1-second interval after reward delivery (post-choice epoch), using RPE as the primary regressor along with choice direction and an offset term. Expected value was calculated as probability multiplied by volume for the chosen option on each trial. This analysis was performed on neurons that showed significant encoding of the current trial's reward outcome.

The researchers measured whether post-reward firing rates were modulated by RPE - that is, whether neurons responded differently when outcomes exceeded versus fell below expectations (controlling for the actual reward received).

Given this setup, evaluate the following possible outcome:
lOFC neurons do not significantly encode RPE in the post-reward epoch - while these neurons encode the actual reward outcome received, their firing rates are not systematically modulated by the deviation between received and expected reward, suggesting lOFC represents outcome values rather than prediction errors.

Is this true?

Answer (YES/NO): YES